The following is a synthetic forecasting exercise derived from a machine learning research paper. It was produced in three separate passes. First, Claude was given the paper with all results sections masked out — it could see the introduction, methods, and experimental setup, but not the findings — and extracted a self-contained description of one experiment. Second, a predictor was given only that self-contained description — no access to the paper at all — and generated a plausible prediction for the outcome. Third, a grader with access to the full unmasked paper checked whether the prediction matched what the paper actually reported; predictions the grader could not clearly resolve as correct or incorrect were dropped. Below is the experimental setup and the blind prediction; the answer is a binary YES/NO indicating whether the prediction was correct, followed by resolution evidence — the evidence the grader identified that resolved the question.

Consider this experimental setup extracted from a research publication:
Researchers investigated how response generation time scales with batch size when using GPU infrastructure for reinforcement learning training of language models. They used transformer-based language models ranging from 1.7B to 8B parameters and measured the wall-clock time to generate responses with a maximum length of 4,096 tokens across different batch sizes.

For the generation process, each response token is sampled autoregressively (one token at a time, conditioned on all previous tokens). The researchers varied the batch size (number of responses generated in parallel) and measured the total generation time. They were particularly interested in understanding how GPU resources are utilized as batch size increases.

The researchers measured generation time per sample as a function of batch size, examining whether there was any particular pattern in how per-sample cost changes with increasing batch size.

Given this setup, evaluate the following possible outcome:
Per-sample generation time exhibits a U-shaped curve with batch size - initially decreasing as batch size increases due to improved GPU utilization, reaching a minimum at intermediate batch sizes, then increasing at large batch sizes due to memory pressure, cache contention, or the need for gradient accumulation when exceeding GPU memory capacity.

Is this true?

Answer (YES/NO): NO